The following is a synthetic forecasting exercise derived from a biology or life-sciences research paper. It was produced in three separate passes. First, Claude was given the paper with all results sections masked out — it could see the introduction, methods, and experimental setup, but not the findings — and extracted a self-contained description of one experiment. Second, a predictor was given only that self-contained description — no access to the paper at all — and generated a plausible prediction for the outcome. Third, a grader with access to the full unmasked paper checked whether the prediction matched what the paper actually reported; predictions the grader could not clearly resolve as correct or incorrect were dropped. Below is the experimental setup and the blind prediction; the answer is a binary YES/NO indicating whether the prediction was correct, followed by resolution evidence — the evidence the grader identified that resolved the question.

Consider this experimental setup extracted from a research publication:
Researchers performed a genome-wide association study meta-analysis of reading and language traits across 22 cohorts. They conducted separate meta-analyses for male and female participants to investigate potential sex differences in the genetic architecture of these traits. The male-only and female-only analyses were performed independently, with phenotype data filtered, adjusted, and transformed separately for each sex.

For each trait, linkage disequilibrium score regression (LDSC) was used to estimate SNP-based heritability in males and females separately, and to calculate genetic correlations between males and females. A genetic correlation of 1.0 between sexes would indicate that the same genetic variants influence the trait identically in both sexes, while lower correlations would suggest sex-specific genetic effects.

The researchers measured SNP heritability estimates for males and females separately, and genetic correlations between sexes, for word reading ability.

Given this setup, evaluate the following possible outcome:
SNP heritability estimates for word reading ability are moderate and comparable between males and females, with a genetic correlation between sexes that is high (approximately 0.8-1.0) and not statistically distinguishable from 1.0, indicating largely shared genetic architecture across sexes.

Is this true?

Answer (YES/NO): YES